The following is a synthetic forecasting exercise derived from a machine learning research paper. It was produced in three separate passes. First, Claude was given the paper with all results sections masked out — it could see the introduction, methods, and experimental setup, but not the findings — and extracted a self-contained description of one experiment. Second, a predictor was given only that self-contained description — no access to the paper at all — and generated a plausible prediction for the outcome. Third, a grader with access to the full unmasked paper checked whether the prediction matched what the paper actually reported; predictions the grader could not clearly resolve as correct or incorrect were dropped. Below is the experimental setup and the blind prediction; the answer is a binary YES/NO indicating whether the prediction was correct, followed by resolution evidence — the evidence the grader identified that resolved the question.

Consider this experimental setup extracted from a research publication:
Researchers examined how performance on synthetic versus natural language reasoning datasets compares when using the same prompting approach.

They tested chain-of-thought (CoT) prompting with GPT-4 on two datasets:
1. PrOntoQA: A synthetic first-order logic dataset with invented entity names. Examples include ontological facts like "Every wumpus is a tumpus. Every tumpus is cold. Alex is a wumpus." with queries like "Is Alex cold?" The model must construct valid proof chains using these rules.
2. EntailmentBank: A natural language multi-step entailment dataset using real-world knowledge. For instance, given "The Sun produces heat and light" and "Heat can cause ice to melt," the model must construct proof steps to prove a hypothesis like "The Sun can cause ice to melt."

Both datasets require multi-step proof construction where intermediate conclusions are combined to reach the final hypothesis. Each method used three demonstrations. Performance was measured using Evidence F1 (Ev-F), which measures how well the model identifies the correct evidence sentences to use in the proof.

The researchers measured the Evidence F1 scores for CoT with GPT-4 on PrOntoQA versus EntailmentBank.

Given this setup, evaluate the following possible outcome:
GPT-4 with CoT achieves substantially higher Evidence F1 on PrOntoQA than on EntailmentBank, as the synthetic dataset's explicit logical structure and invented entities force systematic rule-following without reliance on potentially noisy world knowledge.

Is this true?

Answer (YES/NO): YES